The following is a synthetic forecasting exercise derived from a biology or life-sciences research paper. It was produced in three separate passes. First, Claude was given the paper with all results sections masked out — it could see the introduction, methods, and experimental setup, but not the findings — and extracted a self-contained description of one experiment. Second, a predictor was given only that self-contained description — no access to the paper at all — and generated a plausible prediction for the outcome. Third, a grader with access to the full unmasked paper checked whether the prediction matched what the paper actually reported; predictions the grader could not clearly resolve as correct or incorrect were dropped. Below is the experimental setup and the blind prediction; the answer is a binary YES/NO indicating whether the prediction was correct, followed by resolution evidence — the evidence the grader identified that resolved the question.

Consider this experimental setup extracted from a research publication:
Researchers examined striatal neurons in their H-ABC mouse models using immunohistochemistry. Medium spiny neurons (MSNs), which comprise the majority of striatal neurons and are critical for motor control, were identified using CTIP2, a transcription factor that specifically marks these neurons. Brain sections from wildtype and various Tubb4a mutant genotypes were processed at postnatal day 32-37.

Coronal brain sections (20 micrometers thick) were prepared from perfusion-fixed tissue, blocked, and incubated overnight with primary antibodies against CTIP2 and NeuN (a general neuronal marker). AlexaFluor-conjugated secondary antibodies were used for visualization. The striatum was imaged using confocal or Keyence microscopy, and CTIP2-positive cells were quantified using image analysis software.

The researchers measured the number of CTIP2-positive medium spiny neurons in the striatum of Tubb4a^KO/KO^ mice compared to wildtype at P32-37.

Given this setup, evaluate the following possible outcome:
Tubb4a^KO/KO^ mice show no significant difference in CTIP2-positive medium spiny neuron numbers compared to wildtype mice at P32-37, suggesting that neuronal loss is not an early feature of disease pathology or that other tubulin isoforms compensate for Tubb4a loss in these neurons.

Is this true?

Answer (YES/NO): YES